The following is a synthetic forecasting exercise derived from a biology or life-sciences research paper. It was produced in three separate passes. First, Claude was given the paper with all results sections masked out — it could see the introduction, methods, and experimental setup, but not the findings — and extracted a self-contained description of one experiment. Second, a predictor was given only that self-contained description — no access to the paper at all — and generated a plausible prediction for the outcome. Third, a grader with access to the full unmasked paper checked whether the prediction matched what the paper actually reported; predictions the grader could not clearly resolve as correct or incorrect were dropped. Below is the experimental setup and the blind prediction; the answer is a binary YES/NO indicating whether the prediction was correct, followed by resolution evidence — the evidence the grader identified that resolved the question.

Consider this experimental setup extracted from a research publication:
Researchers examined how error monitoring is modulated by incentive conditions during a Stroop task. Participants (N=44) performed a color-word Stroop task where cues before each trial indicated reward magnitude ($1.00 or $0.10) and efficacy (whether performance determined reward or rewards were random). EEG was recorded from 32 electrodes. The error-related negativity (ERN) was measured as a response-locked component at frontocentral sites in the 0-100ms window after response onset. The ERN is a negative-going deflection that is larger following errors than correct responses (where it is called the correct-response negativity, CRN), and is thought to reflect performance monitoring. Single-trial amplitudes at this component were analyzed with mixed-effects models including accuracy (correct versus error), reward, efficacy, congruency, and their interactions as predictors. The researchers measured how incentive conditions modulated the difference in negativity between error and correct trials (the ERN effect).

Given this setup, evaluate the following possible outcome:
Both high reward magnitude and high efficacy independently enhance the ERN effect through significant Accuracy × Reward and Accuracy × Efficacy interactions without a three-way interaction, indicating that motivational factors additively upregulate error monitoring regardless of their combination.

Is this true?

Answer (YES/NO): NO